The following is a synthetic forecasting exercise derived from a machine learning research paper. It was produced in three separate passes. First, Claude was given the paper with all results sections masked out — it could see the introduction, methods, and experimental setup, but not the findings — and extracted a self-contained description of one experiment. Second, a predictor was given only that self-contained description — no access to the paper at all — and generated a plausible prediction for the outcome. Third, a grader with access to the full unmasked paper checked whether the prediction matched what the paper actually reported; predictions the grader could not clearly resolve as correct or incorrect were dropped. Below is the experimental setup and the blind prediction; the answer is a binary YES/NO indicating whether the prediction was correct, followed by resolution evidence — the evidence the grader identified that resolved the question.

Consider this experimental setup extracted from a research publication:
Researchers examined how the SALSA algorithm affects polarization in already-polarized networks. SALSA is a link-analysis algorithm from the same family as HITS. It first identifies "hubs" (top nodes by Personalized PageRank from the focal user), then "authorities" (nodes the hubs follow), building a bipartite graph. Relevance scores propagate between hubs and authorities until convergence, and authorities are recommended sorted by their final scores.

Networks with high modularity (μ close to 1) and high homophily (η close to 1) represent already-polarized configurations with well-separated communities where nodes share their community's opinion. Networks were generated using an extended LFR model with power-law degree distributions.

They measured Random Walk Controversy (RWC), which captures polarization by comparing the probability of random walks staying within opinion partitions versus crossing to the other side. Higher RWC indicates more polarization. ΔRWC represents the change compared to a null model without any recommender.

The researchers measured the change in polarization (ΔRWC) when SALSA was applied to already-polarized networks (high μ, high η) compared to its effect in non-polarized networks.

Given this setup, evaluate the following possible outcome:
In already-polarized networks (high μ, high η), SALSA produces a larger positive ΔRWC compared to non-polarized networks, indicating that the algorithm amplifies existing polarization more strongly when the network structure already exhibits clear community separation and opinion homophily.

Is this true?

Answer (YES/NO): NO